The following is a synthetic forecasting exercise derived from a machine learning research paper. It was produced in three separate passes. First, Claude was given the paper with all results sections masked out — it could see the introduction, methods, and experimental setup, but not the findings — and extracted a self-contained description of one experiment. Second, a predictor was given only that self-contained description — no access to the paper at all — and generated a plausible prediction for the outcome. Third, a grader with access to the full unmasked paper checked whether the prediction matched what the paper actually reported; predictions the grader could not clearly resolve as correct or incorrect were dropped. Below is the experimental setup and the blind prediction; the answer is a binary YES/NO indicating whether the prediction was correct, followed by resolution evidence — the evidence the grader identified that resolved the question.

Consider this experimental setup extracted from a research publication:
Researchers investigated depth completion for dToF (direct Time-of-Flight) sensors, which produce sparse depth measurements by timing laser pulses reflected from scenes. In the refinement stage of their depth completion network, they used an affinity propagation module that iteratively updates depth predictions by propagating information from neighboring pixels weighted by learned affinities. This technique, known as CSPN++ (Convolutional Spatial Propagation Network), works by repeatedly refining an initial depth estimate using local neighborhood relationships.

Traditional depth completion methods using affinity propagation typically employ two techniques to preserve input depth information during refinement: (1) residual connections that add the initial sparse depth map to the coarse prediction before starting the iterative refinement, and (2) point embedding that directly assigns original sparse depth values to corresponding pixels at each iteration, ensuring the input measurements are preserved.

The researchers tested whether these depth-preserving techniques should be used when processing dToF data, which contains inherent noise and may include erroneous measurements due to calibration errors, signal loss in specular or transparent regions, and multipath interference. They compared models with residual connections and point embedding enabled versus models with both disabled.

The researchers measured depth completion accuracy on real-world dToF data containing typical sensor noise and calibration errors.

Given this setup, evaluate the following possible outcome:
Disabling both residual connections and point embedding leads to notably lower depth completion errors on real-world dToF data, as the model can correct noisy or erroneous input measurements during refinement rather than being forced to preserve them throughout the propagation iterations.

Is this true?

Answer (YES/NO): YES